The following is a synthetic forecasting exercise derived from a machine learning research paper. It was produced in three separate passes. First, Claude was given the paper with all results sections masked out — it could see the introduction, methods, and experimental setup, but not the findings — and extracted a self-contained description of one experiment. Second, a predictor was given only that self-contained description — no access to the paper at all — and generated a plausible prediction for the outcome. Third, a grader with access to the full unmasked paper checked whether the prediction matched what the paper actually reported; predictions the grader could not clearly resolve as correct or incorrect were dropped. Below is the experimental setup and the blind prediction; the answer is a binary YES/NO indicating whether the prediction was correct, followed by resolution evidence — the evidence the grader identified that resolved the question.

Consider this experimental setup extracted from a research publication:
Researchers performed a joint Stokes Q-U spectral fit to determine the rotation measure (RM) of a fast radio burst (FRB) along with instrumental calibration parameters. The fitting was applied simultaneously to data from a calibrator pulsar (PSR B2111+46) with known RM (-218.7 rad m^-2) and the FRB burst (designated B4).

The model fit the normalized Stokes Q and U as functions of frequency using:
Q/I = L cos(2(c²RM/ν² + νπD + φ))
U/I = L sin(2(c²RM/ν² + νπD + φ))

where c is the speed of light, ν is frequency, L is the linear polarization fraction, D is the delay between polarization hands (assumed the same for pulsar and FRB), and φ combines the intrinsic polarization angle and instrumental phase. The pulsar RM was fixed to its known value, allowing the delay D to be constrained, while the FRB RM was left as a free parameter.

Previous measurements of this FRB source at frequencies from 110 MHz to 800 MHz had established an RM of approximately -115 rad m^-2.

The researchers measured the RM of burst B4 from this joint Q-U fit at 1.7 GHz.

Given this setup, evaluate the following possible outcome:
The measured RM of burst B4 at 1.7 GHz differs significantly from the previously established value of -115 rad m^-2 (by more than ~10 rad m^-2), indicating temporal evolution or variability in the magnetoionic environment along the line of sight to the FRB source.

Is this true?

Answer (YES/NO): NO